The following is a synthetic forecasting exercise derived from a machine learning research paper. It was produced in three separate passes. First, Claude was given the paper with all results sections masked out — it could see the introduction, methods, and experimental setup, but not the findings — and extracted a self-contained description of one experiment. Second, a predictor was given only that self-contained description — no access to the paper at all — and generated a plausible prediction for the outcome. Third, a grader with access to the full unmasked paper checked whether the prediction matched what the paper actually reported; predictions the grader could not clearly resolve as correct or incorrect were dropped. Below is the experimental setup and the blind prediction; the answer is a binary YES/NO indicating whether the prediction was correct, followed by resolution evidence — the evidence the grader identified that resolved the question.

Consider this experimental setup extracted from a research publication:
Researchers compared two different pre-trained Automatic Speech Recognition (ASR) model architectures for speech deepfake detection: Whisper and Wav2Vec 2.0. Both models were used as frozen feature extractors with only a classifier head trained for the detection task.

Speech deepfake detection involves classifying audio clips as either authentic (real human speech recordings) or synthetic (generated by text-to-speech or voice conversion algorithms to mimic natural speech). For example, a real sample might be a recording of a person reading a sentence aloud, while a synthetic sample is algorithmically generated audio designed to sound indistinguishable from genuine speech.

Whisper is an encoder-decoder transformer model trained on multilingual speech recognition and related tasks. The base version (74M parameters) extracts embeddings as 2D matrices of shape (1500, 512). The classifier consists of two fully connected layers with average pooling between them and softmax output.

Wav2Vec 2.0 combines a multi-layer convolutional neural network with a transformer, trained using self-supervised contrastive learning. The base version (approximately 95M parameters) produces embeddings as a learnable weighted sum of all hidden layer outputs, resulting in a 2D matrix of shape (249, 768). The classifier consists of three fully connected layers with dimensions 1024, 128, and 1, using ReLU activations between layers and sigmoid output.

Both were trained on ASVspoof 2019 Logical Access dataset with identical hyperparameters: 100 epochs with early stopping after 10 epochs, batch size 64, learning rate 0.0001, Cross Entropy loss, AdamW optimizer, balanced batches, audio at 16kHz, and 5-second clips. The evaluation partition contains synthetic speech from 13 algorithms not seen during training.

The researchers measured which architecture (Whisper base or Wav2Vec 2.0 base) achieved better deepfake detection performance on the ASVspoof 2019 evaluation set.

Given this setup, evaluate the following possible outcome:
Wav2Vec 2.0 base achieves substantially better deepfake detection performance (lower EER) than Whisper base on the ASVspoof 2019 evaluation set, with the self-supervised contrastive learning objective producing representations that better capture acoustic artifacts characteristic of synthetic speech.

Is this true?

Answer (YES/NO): NO